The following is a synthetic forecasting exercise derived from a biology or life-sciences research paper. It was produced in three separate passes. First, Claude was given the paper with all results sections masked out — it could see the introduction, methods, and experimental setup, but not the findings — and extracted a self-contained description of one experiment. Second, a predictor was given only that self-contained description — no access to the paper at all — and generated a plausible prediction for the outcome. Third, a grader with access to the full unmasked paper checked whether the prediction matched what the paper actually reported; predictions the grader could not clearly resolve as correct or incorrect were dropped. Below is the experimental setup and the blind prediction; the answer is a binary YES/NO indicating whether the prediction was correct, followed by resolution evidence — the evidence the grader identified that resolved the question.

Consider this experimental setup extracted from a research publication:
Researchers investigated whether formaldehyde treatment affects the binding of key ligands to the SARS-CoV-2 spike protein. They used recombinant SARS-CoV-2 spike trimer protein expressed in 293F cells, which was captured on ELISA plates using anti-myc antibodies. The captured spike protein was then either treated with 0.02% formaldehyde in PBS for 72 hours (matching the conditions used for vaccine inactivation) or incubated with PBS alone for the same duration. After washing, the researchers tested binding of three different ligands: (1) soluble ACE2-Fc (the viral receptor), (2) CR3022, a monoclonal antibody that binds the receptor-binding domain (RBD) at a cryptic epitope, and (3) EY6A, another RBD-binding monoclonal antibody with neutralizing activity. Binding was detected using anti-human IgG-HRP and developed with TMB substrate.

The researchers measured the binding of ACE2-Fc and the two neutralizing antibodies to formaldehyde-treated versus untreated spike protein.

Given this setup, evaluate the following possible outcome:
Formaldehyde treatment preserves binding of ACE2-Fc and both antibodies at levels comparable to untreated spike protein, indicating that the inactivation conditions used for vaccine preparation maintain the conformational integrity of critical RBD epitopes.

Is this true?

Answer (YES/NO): NO